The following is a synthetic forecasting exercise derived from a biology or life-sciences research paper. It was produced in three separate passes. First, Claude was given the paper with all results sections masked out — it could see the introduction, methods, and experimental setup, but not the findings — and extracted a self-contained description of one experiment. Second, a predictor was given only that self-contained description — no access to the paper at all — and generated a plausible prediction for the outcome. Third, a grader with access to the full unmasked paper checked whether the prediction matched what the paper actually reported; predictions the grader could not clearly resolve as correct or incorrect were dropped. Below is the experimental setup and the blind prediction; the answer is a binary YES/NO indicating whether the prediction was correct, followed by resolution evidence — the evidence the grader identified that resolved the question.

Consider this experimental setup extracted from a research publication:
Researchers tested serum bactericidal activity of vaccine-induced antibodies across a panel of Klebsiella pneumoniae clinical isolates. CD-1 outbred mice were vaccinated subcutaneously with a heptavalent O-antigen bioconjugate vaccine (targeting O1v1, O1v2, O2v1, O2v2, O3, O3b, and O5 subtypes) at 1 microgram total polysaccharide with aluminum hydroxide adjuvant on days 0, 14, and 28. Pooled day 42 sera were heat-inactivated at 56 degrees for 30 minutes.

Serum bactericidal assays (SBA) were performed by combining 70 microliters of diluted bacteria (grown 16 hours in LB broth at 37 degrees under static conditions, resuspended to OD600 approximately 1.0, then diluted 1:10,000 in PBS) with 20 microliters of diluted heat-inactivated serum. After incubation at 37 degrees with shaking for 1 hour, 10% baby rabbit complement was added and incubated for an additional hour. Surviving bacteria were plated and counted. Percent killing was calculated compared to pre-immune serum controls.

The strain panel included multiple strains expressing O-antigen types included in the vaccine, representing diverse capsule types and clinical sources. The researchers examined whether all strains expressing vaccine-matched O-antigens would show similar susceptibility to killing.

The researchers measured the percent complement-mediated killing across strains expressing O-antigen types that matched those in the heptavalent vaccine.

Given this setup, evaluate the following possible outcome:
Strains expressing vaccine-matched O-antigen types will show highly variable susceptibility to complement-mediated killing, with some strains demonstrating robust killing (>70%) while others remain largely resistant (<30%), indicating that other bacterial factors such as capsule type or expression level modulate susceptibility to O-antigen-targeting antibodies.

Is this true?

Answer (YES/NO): YES